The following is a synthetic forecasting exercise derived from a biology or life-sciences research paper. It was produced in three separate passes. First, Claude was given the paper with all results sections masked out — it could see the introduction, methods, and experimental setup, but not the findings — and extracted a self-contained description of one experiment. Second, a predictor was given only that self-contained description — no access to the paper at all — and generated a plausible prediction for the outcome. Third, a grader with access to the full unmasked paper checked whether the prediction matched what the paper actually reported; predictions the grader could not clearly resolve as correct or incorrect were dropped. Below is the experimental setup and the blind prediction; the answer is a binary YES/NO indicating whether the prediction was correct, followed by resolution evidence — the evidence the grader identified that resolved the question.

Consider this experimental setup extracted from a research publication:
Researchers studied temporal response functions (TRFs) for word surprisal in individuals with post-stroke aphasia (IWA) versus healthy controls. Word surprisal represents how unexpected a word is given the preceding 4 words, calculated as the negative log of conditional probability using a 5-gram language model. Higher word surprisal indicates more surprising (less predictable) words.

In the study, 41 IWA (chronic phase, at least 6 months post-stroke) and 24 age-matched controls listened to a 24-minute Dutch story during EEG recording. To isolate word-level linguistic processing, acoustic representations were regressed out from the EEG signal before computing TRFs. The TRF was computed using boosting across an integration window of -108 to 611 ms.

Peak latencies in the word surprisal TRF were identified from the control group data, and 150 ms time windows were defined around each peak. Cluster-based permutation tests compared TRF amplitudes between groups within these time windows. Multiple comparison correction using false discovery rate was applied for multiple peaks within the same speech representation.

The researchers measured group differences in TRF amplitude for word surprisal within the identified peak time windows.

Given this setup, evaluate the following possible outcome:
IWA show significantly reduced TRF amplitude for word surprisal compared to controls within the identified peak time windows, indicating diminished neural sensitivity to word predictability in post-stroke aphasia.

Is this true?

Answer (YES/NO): NO